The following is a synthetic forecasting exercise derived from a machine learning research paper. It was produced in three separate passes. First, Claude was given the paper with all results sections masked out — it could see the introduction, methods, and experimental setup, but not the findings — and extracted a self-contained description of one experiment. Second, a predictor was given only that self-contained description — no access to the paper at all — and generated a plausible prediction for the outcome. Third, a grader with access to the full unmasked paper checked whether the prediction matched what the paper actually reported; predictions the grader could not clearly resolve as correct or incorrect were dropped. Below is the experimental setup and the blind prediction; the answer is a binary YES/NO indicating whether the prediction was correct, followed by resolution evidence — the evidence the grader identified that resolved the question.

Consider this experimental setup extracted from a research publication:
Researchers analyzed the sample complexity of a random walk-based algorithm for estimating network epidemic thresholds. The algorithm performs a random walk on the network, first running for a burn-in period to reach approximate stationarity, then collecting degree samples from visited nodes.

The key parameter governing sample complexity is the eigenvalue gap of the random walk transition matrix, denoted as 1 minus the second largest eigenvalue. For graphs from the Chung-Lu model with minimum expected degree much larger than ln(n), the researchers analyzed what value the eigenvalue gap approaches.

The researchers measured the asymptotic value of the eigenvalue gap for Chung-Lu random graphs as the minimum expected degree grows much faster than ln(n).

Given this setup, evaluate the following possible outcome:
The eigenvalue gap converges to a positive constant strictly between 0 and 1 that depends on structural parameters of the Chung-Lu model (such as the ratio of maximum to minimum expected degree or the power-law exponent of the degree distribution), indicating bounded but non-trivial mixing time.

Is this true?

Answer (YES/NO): NO